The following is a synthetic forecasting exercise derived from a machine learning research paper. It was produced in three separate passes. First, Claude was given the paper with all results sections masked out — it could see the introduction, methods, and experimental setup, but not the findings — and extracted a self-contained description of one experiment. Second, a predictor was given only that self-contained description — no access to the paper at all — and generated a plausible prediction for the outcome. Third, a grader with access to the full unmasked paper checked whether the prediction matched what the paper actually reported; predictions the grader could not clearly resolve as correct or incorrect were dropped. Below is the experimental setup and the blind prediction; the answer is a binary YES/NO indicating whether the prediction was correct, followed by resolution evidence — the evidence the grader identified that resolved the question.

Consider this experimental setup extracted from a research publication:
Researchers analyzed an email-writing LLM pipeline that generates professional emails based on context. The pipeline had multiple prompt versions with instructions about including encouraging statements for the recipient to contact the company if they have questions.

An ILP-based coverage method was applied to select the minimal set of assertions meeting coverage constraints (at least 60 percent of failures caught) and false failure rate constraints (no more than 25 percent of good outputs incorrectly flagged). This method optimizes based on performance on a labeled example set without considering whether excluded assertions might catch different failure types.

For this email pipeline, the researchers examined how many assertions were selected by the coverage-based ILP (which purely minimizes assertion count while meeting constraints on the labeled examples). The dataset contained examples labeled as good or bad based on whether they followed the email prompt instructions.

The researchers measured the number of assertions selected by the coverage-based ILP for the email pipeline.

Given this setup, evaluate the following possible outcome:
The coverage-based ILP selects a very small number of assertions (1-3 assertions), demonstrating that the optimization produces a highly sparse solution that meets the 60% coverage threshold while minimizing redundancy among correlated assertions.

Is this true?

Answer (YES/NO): YES